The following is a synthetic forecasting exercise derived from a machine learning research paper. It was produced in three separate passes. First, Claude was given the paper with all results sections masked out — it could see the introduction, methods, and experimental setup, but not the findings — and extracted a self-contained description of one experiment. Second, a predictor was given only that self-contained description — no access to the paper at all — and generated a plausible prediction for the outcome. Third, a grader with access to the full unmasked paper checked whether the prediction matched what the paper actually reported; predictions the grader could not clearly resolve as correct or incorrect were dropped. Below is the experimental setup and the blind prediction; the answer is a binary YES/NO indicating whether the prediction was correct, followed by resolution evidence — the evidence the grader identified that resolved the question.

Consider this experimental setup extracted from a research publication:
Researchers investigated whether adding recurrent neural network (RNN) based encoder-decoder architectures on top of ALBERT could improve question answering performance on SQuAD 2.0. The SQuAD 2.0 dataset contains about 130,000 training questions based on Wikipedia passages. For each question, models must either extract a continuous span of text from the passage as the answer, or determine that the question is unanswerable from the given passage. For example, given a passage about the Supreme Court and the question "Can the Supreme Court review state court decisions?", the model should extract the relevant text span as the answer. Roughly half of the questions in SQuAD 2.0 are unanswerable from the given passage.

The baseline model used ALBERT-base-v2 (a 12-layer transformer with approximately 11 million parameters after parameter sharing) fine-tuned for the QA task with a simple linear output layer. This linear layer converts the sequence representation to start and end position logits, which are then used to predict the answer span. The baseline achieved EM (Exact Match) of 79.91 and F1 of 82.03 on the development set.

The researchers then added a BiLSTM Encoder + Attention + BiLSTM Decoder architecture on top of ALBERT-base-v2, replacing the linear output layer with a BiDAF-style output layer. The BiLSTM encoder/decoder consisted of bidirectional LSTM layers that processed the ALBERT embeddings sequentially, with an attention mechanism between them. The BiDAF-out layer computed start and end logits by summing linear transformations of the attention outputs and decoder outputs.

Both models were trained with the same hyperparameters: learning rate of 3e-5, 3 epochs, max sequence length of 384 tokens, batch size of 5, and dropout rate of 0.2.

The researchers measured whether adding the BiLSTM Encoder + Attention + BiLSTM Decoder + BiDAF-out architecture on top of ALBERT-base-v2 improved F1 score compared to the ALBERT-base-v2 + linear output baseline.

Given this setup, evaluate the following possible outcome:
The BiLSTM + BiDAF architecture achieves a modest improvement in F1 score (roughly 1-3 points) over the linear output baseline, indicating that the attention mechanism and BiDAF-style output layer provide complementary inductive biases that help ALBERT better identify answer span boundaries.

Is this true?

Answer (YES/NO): NO